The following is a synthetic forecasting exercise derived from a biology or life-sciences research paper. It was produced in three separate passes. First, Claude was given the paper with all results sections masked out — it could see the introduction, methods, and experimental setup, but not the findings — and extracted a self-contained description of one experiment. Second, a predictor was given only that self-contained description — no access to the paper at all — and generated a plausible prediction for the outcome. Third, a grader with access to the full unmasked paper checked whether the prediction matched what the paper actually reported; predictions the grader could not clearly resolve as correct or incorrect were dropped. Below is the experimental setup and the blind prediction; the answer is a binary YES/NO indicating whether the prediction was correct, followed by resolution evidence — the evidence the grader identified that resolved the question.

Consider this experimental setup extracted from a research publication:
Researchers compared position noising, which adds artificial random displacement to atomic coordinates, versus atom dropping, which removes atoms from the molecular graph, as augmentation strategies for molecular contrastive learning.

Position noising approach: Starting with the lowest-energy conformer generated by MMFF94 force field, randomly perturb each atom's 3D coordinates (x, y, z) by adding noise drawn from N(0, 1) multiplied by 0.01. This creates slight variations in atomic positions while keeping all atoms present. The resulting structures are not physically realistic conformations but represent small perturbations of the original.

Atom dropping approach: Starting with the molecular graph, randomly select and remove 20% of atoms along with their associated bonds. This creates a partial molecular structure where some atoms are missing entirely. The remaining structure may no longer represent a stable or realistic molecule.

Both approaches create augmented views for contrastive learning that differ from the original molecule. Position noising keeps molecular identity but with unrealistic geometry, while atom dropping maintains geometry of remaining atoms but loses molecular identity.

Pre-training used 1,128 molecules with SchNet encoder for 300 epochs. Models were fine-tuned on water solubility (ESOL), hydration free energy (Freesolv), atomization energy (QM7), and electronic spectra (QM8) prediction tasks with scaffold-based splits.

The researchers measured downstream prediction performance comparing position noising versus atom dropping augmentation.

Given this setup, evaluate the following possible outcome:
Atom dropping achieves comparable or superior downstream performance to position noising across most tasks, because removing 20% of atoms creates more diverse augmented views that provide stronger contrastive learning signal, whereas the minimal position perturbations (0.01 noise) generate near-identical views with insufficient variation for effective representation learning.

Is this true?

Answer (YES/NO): NO